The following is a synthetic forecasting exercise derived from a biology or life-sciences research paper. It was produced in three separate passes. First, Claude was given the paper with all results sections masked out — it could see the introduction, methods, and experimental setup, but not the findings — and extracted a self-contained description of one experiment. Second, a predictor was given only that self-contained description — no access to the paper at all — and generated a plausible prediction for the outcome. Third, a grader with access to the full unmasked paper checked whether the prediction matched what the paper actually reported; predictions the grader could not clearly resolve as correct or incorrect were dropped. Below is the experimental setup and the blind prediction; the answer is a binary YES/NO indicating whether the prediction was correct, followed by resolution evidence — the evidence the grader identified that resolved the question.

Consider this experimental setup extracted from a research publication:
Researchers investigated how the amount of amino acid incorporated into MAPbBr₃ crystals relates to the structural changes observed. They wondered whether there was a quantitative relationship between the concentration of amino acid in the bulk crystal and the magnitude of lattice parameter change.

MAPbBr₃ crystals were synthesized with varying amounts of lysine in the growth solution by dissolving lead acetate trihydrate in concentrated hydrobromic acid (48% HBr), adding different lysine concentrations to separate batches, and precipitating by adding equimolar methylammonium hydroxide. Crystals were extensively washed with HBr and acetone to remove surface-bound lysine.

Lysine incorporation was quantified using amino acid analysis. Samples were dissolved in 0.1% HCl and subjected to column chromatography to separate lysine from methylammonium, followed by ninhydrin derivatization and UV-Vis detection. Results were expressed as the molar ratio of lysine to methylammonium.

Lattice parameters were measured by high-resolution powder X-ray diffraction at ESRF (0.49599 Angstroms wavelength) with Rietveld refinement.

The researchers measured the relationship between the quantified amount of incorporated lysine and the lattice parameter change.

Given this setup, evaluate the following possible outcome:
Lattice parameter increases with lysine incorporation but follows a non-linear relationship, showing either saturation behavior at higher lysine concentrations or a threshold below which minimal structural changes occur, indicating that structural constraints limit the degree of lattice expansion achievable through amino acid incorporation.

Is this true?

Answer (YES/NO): NO